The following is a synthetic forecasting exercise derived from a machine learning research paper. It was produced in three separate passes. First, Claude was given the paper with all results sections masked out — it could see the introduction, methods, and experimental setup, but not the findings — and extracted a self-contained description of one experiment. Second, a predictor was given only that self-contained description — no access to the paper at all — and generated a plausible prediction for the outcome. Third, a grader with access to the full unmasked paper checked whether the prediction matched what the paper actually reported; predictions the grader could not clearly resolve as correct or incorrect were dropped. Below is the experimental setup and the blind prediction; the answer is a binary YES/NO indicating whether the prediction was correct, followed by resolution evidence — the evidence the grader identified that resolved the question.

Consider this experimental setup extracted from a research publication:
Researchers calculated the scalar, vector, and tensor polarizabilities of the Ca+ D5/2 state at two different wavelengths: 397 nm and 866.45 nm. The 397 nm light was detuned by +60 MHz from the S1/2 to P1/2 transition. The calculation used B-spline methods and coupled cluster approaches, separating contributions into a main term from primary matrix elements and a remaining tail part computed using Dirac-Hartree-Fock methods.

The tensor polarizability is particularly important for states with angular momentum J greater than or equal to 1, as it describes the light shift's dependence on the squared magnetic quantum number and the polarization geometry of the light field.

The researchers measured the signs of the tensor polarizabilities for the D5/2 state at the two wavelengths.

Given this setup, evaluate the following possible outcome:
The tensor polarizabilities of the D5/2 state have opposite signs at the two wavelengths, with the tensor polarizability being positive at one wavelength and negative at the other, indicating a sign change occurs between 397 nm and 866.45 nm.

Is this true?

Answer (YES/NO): YES